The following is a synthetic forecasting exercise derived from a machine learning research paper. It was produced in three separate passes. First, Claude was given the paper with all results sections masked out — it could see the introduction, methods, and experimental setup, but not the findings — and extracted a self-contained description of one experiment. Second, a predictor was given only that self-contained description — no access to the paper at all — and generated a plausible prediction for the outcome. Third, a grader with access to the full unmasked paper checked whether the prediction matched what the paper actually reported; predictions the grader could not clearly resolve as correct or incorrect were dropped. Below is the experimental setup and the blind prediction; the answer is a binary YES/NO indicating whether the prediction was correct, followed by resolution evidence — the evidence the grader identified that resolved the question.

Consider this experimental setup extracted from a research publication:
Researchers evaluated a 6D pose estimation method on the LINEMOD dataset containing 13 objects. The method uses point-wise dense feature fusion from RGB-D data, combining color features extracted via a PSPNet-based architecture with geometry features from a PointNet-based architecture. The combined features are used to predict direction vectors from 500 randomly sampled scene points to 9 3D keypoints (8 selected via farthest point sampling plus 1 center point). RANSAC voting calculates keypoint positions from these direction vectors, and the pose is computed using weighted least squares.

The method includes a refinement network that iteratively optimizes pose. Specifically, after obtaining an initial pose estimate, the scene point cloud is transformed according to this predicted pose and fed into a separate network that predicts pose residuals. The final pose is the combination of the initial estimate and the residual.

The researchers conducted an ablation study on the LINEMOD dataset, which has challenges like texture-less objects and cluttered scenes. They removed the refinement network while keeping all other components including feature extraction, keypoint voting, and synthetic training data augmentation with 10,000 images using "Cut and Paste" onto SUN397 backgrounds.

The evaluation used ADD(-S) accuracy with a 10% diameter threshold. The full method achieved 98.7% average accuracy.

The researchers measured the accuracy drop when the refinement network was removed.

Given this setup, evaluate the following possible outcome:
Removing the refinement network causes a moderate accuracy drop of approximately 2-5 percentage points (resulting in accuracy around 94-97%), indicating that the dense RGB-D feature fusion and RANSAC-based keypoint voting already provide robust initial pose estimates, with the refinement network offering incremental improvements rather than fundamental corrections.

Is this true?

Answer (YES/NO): YES